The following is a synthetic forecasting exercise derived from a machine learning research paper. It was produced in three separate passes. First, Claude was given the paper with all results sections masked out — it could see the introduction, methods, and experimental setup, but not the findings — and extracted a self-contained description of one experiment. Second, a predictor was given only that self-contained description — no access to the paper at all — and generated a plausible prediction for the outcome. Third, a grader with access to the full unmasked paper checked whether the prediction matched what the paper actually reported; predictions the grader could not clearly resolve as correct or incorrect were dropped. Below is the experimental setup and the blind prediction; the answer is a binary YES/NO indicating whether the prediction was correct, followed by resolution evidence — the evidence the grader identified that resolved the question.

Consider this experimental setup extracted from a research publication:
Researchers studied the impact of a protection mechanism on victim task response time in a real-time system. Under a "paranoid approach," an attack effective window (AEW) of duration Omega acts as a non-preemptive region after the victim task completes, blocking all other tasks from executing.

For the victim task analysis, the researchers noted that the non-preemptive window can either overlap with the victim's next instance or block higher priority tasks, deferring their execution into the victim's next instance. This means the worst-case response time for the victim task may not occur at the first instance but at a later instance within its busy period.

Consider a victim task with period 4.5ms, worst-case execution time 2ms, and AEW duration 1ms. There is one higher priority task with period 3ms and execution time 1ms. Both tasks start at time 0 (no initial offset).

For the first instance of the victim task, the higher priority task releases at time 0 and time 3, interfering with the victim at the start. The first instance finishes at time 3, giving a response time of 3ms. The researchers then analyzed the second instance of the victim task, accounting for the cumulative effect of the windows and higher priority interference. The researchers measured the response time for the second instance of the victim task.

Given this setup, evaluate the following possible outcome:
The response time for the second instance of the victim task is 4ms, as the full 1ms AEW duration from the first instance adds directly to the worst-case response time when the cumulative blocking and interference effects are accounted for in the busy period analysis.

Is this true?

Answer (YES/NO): NO